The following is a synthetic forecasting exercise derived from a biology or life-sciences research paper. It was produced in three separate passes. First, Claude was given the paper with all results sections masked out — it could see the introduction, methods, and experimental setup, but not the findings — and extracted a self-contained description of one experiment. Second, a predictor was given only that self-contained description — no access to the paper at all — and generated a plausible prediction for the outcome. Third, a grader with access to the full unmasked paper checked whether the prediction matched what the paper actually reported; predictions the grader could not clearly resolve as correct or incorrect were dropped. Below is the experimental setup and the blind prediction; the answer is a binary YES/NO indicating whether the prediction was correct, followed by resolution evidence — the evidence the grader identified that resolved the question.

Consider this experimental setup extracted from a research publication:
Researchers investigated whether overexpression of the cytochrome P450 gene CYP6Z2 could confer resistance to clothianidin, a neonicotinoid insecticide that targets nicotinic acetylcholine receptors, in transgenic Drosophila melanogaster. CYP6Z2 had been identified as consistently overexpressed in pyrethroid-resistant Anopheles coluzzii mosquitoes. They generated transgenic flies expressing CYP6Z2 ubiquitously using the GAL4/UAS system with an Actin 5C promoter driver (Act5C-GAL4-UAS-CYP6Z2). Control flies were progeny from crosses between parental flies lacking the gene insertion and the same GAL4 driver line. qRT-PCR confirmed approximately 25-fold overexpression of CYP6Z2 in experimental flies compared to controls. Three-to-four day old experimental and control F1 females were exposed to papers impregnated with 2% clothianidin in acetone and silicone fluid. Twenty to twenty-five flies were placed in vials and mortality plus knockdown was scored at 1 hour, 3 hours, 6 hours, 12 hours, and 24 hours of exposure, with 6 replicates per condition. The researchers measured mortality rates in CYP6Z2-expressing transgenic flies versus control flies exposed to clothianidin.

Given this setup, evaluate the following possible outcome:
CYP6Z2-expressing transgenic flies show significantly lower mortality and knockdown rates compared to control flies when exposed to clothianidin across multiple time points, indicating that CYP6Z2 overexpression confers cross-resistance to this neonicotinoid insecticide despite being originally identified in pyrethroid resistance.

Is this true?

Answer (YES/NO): NO